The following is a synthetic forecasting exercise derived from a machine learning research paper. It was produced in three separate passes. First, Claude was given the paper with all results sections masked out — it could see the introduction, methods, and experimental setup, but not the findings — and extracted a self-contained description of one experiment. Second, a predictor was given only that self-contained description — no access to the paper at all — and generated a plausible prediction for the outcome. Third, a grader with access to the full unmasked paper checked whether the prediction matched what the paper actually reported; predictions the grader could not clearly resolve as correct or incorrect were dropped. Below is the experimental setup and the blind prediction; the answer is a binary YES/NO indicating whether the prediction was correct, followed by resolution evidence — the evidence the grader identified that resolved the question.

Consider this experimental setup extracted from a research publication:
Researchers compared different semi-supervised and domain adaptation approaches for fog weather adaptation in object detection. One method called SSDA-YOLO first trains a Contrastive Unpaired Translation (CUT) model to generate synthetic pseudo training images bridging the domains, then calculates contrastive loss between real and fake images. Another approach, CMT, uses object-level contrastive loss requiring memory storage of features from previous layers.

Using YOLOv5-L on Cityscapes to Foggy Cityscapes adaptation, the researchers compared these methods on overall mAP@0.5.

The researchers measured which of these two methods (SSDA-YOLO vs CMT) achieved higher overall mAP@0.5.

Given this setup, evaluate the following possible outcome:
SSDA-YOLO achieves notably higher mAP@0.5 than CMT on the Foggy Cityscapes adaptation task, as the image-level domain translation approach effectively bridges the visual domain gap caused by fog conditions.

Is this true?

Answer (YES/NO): YES